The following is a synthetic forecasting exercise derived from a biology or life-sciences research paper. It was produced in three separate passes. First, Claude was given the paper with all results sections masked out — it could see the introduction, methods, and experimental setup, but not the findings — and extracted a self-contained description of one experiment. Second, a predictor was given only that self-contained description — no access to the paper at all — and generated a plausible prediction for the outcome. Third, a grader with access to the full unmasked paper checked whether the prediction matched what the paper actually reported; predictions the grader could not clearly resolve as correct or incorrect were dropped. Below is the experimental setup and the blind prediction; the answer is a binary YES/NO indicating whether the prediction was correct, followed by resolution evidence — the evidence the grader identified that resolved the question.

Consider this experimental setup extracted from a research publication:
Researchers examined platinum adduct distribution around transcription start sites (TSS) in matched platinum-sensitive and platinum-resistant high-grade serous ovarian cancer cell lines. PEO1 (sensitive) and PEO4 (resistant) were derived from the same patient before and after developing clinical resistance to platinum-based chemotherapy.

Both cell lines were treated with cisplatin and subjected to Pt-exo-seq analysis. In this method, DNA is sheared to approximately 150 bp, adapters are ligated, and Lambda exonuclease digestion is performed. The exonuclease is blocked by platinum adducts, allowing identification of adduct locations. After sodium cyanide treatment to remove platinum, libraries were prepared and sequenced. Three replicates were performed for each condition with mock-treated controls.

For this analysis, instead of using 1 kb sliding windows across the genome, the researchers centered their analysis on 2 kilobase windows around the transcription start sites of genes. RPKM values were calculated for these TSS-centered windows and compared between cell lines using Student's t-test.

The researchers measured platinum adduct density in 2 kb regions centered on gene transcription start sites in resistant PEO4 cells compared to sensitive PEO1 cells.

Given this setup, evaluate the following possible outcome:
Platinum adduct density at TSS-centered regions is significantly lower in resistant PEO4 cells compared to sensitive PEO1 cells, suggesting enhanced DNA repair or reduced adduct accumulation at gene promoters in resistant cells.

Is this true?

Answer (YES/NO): YES